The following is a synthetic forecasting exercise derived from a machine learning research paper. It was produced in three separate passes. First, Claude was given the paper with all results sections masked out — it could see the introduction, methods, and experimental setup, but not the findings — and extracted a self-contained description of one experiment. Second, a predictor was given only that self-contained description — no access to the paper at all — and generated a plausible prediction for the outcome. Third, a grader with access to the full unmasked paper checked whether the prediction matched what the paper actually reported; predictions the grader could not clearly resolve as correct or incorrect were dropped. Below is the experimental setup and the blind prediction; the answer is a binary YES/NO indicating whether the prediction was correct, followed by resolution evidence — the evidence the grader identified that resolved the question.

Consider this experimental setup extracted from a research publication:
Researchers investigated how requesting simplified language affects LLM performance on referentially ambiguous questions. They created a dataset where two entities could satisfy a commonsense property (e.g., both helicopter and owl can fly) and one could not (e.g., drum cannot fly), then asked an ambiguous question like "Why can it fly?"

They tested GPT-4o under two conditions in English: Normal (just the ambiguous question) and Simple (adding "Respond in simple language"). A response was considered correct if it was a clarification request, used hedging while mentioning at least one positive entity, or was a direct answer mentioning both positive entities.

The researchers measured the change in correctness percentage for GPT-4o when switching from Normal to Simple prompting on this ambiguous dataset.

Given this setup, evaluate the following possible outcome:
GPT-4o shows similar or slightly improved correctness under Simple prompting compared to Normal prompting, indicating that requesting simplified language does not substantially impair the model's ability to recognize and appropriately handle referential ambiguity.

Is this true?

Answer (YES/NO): NO